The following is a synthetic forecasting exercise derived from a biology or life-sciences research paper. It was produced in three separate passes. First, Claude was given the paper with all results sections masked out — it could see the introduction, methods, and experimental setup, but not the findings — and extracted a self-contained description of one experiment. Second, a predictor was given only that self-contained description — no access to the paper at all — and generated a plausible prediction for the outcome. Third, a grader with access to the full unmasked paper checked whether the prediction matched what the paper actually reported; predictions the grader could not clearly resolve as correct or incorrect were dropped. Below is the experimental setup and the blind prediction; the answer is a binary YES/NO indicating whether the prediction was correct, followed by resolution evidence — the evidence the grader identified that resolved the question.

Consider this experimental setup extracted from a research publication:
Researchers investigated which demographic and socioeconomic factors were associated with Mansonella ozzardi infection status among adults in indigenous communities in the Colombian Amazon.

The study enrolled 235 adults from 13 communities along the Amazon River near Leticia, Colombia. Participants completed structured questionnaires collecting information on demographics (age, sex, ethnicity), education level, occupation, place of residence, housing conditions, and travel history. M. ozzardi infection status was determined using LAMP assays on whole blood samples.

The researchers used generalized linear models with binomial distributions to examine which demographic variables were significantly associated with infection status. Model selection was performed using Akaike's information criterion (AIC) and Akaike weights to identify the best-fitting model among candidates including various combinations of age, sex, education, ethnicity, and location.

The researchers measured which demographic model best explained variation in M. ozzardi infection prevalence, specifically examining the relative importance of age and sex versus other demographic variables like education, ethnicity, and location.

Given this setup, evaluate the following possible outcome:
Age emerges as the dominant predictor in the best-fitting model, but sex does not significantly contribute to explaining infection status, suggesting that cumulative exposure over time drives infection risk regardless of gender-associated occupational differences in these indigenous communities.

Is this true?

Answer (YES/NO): NO